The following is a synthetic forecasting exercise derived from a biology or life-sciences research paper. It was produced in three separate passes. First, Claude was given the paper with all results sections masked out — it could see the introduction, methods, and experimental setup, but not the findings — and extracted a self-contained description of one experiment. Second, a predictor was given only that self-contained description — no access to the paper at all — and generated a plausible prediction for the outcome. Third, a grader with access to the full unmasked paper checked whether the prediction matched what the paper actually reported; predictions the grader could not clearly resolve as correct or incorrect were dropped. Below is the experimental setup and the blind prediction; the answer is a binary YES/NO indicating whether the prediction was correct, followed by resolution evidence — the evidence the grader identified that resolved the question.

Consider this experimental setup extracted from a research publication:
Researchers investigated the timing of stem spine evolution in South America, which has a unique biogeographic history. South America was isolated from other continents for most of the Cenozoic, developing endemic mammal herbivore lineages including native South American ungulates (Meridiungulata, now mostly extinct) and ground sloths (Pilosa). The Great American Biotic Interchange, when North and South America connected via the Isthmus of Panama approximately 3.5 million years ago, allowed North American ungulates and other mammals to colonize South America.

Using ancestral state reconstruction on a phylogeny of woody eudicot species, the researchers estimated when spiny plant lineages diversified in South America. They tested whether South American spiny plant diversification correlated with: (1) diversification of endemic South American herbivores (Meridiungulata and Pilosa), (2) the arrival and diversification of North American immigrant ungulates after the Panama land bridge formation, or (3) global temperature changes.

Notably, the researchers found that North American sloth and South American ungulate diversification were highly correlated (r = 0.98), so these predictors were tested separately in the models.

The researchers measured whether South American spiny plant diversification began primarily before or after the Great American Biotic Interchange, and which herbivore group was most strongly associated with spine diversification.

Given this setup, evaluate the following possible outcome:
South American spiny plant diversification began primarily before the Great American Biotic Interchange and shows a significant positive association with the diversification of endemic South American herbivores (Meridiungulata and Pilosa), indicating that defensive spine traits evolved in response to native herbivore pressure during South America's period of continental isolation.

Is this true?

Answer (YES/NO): NO